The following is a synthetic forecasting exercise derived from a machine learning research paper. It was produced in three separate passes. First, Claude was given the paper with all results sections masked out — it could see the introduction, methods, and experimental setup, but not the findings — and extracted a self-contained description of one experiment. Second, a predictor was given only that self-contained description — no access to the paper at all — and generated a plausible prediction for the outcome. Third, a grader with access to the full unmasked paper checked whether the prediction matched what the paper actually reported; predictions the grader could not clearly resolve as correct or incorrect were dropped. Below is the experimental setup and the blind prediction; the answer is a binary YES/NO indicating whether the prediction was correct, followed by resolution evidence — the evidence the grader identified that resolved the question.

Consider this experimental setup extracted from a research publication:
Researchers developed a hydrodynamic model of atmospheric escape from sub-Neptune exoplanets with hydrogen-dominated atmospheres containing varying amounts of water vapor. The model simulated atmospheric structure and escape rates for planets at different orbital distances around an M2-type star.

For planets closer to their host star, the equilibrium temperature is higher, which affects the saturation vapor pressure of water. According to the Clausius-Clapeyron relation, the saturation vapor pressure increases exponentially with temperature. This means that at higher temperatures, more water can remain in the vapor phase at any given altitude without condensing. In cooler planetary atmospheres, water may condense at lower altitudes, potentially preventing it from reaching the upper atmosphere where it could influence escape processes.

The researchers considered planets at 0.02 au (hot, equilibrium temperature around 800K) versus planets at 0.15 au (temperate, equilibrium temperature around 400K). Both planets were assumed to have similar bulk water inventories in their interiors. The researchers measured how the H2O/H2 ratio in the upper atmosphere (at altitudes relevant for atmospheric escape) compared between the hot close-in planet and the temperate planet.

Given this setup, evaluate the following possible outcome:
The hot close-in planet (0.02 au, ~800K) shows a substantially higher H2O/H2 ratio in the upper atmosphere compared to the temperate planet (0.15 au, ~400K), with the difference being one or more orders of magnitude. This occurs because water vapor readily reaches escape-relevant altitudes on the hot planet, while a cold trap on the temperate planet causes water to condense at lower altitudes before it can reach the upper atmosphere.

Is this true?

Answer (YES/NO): YES